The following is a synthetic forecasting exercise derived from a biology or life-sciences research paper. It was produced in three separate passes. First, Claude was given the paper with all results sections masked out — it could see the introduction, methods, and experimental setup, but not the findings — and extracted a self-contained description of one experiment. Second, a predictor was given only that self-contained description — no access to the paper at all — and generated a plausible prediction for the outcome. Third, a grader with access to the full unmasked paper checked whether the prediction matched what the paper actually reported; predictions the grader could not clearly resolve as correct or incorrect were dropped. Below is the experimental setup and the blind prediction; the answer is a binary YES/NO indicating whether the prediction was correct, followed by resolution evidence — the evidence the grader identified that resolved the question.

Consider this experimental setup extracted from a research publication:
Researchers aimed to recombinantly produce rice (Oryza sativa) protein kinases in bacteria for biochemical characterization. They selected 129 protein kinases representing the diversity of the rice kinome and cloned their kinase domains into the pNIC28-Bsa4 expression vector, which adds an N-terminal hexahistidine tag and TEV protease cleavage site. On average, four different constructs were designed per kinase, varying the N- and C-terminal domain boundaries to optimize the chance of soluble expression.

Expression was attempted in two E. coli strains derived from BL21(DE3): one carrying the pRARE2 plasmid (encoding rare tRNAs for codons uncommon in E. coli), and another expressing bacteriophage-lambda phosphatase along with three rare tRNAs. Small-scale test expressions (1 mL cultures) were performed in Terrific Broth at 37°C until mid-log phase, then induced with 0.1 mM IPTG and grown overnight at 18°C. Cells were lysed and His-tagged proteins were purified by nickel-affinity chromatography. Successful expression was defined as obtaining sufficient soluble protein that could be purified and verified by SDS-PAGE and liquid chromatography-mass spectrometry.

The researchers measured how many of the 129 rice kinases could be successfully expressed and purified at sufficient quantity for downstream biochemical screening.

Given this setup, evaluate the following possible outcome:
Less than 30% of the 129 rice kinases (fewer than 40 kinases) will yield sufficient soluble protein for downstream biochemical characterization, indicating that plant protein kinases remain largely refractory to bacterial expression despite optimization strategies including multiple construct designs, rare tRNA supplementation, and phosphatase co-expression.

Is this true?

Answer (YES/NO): NO